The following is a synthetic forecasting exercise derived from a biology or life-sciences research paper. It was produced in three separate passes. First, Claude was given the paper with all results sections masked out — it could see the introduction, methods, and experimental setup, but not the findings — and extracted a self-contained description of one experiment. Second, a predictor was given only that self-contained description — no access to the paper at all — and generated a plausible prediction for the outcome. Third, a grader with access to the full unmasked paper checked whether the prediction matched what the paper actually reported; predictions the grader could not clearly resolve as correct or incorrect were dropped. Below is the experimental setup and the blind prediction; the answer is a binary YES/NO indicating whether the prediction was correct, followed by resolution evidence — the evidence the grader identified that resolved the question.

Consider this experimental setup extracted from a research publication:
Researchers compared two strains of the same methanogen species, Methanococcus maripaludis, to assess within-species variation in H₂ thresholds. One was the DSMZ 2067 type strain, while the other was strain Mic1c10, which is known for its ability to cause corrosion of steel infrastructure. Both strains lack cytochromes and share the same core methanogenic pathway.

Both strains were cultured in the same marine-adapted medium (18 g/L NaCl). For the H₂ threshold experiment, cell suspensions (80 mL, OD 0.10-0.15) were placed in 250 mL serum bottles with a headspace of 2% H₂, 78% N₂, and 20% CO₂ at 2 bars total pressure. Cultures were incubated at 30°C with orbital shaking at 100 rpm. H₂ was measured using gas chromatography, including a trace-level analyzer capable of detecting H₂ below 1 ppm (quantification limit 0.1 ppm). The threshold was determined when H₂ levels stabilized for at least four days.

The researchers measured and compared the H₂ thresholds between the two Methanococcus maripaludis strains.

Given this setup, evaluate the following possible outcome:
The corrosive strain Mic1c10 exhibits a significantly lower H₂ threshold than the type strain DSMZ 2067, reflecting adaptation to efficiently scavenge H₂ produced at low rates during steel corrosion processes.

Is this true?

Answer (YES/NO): NO